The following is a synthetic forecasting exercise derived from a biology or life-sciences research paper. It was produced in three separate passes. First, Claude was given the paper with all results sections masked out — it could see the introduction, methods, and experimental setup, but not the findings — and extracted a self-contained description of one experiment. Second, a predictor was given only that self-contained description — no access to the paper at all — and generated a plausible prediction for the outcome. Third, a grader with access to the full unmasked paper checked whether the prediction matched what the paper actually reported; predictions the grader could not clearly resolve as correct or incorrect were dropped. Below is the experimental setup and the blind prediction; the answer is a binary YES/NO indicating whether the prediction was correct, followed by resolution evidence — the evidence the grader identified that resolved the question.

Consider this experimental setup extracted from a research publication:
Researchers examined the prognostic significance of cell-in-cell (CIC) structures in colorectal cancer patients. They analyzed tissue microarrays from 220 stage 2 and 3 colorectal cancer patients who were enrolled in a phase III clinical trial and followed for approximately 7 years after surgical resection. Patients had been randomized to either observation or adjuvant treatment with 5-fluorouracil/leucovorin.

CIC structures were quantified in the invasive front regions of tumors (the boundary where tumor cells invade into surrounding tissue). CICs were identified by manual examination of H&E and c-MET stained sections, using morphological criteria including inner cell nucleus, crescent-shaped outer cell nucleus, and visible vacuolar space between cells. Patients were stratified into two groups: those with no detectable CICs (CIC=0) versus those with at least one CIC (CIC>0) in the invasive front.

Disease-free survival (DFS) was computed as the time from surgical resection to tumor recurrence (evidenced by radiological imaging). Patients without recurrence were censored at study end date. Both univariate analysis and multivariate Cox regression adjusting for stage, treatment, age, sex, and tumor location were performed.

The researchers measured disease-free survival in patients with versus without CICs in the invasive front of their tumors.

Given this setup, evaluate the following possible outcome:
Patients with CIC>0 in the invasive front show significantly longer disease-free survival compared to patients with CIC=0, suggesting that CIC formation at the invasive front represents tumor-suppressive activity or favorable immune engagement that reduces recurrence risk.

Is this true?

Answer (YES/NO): NO